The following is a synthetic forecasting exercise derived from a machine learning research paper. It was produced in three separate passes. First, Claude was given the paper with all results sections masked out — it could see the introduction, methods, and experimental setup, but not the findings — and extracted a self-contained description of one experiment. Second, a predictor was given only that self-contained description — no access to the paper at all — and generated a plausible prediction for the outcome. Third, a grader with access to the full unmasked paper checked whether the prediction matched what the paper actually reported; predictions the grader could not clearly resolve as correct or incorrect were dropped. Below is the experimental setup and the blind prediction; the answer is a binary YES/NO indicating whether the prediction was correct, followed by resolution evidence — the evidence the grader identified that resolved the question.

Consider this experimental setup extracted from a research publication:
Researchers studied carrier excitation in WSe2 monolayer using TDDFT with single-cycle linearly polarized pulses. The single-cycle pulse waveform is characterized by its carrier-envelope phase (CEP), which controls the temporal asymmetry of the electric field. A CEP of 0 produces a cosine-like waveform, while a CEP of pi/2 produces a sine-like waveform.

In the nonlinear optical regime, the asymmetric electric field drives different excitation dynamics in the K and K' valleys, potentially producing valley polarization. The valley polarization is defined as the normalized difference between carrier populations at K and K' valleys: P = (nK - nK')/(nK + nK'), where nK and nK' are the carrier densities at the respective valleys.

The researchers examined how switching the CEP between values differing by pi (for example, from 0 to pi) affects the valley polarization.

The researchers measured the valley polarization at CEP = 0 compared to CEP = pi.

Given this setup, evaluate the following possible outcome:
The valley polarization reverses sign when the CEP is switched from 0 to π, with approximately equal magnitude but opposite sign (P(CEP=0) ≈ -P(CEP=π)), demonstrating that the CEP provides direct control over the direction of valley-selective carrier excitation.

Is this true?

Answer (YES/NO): NO